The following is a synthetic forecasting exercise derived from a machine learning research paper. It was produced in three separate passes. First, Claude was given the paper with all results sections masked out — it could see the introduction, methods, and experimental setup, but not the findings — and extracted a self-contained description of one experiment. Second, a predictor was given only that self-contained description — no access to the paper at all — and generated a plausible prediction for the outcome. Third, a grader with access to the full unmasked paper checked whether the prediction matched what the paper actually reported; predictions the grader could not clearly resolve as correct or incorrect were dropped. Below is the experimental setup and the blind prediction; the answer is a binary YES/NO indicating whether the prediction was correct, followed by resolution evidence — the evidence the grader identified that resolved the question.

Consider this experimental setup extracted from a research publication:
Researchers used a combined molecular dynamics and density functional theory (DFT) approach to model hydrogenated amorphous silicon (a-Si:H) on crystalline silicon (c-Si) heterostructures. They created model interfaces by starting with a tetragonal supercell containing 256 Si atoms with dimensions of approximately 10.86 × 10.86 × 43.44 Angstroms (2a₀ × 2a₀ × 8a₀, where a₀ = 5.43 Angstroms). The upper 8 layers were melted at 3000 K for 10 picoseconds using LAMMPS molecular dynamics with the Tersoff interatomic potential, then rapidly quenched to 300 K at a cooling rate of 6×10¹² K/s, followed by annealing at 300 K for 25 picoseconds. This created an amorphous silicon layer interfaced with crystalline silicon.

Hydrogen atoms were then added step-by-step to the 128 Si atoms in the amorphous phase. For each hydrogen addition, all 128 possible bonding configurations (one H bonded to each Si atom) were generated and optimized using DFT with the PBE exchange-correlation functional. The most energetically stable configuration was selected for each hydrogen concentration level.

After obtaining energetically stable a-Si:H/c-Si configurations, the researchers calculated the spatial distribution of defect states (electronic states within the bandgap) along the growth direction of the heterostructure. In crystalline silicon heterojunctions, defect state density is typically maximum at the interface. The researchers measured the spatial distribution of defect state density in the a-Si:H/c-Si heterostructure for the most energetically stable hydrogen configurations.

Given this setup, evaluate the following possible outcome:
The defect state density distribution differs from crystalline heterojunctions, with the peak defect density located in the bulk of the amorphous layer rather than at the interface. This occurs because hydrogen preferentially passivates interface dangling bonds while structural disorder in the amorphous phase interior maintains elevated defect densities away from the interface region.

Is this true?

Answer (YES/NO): NO